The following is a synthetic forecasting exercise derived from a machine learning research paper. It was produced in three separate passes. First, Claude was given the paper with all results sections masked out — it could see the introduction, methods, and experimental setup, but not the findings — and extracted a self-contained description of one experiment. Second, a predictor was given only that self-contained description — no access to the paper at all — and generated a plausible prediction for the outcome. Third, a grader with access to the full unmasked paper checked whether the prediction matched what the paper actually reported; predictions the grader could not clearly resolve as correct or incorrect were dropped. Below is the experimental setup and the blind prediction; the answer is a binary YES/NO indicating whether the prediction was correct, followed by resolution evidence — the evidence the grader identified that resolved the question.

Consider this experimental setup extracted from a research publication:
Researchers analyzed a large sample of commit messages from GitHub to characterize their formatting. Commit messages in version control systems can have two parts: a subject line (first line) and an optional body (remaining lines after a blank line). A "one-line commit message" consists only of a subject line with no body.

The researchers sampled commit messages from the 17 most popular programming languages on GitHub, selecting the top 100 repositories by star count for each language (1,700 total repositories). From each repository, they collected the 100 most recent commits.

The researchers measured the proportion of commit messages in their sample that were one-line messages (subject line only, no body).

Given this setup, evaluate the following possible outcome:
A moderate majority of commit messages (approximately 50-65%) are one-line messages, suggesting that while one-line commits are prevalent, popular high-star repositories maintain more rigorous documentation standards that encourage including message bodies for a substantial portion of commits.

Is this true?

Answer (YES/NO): NO